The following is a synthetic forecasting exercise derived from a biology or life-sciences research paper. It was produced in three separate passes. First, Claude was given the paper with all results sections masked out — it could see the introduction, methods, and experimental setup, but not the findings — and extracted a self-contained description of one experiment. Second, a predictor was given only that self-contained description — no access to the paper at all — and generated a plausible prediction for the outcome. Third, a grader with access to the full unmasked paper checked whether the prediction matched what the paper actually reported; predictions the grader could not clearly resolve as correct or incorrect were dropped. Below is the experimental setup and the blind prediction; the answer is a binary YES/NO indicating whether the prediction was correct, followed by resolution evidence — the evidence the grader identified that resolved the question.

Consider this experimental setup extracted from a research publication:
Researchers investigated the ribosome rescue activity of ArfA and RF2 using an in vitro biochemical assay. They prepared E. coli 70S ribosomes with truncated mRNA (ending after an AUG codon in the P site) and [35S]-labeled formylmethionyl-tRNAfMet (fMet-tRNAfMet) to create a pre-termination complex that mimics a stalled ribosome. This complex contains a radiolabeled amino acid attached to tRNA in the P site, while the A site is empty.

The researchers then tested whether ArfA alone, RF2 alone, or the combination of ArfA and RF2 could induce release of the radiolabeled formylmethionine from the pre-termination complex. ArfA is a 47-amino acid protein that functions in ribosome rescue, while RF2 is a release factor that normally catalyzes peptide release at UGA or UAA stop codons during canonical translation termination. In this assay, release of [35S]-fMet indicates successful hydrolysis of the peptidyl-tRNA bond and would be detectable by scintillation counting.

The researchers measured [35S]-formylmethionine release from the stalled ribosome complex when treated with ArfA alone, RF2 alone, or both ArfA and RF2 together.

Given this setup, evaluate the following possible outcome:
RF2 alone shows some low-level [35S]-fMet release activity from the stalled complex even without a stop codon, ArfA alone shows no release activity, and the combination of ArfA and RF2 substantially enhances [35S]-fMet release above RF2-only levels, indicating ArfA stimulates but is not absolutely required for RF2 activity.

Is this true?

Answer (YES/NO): NO